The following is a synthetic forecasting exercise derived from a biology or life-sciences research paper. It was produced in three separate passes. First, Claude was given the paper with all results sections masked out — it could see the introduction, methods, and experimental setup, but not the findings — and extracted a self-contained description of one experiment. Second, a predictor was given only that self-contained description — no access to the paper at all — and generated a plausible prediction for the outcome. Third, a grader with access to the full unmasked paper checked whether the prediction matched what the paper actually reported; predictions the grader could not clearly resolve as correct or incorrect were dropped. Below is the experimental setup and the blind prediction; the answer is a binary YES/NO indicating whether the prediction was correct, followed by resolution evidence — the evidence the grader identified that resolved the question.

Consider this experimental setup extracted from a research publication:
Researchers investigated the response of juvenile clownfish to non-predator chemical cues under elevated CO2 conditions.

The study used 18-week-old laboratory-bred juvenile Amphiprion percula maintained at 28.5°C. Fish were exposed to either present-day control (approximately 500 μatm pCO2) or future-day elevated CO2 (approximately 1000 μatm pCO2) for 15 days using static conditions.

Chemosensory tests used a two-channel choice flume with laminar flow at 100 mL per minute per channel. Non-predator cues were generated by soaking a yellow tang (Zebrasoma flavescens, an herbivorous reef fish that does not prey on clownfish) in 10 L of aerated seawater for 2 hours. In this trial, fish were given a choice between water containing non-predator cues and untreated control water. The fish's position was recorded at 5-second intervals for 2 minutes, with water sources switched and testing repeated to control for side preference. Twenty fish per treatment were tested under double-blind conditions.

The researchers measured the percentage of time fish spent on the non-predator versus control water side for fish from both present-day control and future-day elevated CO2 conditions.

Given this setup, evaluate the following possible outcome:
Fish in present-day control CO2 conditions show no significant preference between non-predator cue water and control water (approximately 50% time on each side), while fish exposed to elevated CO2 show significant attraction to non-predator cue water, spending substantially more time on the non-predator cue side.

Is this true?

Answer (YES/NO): NO